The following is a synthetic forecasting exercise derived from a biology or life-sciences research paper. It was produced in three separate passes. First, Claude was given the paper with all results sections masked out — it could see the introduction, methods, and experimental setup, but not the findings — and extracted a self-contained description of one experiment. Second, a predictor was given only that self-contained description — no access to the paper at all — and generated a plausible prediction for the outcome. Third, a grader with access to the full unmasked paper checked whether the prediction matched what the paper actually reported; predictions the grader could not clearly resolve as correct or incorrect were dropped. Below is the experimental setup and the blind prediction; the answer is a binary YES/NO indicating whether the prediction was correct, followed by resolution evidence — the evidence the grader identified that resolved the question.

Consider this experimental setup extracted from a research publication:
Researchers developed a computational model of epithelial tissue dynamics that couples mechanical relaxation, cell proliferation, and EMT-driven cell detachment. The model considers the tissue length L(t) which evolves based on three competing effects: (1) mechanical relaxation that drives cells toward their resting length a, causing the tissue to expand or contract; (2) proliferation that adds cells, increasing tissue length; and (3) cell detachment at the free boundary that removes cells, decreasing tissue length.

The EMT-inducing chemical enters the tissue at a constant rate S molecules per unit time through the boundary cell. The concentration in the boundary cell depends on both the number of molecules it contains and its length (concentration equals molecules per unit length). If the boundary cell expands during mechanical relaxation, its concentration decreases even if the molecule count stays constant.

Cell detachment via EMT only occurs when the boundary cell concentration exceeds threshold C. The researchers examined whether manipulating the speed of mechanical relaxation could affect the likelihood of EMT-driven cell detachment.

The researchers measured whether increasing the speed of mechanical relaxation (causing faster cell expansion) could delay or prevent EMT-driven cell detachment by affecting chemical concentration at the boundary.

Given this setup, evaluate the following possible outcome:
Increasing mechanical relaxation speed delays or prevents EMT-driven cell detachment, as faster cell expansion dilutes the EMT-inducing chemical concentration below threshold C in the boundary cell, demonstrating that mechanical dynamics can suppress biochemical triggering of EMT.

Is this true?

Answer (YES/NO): NO